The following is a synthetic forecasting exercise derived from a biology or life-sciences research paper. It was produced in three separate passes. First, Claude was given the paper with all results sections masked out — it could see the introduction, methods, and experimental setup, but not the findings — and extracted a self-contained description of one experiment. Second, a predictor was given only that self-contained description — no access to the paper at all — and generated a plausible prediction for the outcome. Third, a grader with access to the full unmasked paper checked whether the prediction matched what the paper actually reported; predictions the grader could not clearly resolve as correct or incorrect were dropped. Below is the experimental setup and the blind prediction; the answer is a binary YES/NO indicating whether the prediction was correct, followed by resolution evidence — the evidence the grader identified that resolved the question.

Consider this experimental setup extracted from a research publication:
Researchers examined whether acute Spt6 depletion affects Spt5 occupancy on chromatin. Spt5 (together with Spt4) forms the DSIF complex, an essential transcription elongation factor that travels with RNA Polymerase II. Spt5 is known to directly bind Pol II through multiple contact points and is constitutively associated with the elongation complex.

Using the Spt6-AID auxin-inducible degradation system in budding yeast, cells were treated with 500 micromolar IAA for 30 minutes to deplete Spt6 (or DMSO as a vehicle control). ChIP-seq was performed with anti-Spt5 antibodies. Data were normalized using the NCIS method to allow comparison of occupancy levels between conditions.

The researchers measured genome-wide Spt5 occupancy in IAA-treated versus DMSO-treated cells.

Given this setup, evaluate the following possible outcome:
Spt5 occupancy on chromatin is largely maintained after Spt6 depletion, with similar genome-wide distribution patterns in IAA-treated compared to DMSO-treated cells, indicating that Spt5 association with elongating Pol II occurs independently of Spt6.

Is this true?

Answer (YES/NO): YES